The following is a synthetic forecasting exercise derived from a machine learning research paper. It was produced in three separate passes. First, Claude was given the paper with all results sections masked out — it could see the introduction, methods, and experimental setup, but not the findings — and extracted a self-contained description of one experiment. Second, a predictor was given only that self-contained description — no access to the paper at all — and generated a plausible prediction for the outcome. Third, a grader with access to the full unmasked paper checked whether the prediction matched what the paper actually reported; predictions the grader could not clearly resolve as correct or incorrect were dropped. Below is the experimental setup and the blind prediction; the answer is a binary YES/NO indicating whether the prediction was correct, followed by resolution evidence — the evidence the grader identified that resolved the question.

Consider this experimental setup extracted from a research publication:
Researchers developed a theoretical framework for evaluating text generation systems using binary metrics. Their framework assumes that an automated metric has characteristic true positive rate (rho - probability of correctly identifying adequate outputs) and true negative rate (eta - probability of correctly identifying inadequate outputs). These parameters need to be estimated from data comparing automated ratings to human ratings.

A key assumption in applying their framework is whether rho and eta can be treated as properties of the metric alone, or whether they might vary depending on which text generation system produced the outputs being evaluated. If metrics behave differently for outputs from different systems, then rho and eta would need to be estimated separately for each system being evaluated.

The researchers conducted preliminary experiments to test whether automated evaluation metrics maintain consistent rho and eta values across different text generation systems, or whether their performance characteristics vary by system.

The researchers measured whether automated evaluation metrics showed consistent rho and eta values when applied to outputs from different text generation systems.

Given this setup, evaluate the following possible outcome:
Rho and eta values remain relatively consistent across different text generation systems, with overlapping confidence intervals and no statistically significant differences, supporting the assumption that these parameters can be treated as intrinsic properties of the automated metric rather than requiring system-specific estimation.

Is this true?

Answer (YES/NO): NO